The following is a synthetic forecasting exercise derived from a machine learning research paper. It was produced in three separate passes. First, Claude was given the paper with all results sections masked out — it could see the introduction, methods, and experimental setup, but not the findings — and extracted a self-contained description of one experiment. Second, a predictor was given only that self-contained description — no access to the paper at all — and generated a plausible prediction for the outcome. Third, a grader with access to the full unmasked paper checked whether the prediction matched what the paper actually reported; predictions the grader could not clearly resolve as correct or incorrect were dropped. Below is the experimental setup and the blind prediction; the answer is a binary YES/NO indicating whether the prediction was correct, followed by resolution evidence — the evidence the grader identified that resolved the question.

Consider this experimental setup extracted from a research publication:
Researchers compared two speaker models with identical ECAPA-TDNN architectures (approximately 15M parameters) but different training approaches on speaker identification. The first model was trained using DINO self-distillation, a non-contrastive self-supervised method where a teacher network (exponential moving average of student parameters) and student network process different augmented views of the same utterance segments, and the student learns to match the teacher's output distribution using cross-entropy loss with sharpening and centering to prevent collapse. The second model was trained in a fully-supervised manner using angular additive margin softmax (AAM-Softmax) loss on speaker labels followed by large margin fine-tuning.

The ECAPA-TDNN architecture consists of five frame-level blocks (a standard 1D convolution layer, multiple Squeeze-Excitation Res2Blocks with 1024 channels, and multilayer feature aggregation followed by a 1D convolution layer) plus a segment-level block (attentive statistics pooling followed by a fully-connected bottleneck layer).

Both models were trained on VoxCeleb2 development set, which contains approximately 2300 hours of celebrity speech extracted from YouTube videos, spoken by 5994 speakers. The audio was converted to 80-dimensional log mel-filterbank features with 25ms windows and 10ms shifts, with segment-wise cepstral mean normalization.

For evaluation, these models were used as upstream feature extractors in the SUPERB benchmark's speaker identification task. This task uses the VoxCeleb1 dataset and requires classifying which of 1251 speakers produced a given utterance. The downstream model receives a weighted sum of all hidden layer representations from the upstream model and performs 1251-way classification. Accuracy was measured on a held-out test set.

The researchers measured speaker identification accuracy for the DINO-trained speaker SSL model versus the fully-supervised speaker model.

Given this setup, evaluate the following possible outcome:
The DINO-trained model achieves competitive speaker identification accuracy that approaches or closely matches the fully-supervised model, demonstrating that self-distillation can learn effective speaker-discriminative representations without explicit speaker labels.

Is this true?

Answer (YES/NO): YES